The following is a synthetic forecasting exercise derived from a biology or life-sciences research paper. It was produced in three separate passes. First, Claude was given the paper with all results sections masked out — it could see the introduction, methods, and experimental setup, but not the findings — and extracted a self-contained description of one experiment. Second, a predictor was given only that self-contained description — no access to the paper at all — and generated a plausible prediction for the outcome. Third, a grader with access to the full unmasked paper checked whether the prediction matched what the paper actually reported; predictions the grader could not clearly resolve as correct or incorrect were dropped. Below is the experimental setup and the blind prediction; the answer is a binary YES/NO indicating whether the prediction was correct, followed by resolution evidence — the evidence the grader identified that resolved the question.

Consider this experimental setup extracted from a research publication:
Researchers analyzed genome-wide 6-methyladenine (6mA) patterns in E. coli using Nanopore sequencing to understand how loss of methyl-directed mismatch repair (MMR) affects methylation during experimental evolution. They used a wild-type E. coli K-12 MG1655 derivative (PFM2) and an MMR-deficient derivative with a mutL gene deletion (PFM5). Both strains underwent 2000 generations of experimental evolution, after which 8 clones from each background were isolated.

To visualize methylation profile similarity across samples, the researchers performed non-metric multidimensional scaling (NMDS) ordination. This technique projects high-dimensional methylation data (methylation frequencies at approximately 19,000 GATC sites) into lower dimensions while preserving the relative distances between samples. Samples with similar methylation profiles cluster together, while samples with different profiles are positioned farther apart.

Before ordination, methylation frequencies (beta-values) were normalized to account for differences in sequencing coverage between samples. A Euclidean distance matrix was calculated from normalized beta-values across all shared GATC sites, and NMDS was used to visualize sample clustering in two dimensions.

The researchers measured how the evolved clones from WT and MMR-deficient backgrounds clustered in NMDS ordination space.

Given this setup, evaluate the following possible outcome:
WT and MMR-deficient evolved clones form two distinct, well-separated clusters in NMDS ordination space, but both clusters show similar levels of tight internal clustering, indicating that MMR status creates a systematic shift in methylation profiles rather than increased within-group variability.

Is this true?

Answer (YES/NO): NO